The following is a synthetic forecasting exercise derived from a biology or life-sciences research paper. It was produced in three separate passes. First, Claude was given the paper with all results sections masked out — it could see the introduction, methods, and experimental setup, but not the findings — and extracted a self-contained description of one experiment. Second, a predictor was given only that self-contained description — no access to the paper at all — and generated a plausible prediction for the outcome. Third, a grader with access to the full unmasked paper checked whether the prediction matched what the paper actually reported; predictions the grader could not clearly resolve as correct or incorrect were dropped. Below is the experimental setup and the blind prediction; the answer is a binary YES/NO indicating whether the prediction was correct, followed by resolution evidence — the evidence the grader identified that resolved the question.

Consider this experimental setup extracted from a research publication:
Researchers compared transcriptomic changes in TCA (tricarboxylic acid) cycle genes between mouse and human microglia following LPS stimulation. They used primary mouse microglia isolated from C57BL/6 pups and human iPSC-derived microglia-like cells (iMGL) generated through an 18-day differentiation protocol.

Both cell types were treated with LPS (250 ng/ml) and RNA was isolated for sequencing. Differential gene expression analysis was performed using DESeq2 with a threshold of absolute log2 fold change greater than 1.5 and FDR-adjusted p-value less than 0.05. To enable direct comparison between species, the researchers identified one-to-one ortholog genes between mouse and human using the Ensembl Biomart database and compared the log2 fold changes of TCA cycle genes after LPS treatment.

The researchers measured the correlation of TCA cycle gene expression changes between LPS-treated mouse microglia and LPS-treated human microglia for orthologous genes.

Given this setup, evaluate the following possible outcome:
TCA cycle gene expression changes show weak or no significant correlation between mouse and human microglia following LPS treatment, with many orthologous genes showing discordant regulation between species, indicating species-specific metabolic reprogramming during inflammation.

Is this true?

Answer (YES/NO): NO